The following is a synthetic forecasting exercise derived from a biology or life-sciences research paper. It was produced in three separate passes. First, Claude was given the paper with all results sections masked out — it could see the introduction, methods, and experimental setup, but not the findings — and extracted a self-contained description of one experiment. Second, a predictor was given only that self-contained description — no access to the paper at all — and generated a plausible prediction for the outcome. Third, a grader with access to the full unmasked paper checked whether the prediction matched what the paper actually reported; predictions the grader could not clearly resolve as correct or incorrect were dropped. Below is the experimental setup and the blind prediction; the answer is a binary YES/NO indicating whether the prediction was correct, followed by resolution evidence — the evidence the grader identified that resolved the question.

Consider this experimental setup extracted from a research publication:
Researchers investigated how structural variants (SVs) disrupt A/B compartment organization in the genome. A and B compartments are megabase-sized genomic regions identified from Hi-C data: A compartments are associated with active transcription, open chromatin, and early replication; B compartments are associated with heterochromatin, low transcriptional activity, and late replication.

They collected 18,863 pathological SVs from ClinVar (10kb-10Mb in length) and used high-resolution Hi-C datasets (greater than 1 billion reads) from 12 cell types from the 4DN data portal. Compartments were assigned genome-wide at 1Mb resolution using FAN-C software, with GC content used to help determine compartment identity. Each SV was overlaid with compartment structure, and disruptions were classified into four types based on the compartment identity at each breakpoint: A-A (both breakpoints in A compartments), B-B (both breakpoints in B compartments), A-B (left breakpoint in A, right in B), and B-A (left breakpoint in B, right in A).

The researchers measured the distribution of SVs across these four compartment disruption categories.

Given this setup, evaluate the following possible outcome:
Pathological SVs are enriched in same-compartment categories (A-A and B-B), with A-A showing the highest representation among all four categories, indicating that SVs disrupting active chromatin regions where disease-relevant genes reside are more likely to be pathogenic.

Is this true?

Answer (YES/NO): YES